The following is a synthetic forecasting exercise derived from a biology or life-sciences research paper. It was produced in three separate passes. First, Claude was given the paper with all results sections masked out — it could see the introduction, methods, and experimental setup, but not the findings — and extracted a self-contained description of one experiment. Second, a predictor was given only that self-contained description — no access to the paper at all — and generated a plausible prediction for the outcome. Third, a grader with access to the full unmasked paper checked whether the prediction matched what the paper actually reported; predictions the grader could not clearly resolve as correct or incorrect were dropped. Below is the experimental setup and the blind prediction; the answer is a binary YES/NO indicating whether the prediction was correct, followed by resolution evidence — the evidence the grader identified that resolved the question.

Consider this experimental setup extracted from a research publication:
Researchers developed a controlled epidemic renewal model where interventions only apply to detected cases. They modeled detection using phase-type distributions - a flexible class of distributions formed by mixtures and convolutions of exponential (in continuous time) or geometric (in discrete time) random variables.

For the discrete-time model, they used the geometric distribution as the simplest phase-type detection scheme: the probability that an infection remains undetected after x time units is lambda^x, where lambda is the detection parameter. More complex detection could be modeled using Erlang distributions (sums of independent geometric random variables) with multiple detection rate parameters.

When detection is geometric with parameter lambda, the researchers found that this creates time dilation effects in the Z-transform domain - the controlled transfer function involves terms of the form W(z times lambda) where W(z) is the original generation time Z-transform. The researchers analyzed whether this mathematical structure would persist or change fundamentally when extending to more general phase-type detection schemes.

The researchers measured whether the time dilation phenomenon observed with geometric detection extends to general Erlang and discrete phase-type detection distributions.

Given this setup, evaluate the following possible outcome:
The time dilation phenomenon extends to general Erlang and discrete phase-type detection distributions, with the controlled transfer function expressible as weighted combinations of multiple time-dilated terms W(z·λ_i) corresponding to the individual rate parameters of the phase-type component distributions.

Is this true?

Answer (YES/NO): YES